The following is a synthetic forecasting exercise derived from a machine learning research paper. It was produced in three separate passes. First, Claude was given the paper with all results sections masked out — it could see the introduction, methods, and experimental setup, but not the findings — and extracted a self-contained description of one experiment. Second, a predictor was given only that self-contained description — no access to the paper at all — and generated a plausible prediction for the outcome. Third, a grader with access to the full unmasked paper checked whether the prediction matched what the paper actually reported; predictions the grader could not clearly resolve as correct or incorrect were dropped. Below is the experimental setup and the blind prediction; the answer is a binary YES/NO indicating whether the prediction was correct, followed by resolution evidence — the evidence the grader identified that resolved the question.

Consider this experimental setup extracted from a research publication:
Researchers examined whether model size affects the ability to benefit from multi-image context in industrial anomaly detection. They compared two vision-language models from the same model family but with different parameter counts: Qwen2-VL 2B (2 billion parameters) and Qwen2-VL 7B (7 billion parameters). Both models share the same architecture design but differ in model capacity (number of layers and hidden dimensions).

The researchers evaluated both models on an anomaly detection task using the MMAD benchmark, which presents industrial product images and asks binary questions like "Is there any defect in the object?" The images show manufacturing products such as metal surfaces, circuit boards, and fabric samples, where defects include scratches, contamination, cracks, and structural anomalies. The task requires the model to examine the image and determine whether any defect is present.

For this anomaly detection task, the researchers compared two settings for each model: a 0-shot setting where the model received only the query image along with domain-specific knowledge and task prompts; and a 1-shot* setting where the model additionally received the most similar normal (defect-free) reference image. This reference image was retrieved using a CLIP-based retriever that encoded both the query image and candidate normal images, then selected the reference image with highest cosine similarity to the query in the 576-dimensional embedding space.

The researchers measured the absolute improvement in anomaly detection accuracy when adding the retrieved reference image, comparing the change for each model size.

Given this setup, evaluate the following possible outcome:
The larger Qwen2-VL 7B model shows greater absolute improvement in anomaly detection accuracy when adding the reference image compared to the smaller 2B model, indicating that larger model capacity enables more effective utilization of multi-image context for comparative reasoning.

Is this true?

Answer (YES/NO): YES